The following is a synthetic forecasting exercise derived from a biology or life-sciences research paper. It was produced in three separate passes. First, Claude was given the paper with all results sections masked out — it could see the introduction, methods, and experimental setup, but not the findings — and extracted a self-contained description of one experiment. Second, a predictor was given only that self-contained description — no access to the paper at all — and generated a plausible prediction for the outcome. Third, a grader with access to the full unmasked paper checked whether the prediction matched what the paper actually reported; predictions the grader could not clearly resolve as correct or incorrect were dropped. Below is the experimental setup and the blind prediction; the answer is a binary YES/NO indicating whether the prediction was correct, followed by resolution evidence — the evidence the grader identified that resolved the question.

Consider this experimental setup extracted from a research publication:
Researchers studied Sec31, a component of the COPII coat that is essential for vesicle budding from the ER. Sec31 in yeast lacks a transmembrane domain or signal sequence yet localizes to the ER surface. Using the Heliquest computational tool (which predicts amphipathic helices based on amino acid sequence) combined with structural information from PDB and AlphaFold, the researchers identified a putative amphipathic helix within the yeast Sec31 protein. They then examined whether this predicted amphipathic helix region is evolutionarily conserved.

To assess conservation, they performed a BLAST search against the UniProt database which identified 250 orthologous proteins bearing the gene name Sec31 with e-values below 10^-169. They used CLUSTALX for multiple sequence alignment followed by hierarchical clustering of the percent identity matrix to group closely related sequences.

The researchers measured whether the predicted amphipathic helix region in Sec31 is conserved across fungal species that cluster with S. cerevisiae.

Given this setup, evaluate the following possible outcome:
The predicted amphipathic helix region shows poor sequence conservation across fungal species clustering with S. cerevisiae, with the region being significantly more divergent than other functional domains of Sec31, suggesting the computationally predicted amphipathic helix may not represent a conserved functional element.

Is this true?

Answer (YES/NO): NO